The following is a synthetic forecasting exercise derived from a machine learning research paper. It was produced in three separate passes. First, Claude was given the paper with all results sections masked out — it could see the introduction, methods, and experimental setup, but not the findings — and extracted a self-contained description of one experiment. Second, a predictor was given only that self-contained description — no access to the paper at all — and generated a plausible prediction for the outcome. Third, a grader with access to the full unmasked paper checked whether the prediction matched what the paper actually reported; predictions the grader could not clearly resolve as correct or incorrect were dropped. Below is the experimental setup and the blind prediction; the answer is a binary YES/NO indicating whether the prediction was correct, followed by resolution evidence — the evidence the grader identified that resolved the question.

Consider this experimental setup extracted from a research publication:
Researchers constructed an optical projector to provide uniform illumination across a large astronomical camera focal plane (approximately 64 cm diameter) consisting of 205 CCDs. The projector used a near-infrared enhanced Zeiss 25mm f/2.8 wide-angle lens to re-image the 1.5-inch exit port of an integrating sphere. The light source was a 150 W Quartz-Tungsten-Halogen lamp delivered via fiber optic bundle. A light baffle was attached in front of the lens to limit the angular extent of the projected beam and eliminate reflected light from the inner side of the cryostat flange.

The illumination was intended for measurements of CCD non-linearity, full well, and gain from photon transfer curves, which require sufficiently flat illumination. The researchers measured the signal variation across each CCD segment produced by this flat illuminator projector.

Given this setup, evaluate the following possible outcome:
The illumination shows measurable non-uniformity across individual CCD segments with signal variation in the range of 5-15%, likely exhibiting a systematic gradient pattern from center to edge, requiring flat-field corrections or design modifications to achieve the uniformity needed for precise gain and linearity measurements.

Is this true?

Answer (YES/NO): NO